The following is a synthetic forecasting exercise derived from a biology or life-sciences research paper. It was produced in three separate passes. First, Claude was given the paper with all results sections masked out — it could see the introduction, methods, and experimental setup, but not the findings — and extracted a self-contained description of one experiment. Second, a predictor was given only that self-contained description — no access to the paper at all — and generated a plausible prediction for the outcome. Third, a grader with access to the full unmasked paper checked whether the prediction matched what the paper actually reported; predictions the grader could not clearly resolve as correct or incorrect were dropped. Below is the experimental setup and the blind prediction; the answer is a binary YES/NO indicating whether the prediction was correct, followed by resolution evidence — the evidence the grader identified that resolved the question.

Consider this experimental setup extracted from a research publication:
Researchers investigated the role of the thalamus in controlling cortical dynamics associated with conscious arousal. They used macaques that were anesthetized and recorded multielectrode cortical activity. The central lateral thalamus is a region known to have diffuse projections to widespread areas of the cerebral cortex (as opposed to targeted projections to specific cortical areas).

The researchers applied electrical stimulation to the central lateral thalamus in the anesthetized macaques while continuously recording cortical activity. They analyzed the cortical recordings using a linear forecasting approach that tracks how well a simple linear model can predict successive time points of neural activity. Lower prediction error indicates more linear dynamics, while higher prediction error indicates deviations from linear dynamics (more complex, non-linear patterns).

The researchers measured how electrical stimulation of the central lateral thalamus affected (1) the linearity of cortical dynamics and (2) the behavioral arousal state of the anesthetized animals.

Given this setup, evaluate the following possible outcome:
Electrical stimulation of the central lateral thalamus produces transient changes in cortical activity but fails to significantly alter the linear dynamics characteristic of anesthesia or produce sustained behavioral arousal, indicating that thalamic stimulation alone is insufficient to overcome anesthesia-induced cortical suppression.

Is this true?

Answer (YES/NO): NO